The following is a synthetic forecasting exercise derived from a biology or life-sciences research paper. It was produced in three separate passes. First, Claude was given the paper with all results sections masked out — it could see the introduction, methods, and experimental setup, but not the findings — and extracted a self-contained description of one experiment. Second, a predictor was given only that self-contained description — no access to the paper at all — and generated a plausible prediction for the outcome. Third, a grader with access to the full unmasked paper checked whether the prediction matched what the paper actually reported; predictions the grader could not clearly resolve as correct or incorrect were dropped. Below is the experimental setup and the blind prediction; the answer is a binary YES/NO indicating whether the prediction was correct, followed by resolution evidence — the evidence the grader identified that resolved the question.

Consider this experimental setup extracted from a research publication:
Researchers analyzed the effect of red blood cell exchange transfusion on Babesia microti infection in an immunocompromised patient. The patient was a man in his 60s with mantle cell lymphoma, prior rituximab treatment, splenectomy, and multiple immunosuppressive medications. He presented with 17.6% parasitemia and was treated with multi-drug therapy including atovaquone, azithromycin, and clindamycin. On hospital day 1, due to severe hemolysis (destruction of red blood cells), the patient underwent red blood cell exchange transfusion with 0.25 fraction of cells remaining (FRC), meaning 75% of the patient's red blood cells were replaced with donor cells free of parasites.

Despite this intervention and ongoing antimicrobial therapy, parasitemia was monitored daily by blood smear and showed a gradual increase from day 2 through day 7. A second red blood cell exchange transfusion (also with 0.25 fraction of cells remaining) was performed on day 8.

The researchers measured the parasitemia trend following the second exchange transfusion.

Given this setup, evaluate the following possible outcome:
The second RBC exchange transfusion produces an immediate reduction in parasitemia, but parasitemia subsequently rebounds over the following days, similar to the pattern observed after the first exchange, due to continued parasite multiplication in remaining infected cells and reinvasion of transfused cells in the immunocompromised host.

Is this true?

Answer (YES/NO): NO